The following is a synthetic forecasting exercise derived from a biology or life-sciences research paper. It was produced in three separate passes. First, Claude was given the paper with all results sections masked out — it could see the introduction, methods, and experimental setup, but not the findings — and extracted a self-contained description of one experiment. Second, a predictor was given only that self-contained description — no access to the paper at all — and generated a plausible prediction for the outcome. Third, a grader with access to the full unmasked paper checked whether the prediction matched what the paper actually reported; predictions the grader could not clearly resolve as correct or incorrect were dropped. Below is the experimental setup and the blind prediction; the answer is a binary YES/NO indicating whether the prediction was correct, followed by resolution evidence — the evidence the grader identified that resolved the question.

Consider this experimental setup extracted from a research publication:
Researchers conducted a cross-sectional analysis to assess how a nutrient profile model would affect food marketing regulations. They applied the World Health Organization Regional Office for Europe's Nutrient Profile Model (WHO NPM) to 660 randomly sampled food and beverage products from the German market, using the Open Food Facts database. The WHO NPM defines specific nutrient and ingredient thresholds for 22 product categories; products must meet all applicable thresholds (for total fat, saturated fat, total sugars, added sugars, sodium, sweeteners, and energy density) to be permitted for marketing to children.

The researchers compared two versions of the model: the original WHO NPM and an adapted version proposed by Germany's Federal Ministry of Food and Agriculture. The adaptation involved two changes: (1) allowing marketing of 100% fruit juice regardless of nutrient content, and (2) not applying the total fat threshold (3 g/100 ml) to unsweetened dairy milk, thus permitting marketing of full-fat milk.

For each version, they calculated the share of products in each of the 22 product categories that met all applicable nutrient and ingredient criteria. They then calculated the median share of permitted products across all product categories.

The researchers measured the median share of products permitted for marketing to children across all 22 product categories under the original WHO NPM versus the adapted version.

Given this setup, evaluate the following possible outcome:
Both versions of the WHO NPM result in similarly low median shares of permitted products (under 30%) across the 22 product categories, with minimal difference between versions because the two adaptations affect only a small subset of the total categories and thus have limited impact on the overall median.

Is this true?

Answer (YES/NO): NO